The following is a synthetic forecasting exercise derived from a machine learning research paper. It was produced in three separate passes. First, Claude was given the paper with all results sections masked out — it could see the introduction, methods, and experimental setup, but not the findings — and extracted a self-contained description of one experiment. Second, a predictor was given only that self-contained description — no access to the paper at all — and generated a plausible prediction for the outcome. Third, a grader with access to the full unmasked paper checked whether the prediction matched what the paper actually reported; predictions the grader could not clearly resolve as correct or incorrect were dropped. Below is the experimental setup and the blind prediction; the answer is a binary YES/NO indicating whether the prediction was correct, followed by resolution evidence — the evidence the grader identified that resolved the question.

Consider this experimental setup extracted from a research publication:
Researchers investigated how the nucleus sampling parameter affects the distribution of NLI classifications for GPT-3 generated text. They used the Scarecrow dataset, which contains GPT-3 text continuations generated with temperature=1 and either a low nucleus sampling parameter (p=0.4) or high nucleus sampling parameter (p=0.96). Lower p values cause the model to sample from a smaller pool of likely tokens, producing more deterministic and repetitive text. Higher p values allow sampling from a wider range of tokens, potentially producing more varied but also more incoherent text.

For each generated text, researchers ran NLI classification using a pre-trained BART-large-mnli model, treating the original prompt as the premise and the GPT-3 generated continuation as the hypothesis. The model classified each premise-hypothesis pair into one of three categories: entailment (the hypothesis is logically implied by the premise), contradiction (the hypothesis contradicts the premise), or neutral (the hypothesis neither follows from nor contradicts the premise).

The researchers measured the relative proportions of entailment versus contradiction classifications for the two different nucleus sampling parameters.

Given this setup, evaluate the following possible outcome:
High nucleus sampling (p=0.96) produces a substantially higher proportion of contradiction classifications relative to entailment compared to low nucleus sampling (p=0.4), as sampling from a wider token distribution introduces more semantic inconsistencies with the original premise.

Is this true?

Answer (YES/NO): YES